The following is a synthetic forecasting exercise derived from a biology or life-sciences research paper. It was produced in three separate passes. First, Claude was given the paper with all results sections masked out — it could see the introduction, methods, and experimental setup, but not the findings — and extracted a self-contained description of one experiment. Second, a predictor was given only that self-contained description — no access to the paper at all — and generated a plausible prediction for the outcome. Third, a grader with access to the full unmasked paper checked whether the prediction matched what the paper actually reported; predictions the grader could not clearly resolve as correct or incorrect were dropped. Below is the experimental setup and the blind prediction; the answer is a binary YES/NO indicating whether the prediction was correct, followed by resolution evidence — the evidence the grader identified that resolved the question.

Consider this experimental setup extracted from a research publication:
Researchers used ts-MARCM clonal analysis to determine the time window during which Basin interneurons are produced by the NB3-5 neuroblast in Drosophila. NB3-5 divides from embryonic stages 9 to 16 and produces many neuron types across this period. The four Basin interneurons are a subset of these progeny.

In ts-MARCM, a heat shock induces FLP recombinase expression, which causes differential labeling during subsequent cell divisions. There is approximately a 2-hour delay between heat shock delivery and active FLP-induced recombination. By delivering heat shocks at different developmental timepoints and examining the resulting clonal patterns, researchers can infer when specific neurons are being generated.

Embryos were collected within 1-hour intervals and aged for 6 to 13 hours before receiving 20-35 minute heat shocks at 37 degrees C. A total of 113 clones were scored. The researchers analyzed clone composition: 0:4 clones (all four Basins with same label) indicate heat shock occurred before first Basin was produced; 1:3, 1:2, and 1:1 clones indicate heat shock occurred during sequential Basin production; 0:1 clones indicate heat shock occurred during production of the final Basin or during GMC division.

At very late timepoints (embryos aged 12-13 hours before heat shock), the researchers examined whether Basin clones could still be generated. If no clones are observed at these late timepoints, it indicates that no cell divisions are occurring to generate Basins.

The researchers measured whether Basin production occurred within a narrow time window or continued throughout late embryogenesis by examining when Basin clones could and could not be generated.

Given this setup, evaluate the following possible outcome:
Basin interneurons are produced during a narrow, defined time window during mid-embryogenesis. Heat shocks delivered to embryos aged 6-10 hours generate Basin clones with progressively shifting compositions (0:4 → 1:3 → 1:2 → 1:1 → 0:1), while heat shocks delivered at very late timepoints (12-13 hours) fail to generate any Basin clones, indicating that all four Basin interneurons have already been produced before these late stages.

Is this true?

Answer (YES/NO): YES